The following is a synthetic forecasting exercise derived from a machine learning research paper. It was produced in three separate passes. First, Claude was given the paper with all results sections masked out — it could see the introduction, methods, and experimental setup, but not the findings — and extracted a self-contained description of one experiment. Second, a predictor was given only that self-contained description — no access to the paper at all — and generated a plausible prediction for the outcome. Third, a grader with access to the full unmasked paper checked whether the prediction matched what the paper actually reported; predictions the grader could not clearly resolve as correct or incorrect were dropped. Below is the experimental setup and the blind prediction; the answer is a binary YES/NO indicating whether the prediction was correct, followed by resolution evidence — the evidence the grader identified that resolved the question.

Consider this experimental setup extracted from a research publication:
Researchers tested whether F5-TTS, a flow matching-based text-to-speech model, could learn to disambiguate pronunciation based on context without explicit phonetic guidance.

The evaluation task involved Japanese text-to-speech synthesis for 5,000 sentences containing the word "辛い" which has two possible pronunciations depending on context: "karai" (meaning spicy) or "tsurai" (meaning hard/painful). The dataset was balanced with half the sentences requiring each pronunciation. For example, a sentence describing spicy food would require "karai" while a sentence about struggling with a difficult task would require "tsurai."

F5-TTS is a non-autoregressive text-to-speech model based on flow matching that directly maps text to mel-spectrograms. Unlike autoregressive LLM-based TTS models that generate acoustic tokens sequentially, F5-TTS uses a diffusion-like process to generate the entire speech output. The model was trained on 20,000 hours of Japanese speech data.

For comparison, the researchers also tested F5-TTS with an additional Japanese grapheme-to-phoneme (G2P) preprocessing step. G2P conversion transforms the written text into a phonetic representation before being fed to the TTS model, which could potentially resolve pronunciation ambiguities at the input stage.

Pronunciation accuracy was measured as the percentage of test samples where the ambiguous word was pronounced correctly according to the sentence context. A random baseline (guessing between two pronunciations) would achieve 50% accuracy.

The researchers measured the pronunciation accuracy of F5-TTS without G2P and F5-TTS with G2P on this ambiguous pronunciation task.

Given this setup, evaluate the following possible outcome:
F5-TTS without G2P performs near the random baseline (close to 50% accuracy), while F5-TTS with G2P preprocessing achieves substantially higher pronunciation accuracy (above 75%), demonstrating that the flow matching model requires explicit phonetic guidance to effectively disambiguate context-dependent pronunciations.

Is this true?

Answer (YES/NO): NO